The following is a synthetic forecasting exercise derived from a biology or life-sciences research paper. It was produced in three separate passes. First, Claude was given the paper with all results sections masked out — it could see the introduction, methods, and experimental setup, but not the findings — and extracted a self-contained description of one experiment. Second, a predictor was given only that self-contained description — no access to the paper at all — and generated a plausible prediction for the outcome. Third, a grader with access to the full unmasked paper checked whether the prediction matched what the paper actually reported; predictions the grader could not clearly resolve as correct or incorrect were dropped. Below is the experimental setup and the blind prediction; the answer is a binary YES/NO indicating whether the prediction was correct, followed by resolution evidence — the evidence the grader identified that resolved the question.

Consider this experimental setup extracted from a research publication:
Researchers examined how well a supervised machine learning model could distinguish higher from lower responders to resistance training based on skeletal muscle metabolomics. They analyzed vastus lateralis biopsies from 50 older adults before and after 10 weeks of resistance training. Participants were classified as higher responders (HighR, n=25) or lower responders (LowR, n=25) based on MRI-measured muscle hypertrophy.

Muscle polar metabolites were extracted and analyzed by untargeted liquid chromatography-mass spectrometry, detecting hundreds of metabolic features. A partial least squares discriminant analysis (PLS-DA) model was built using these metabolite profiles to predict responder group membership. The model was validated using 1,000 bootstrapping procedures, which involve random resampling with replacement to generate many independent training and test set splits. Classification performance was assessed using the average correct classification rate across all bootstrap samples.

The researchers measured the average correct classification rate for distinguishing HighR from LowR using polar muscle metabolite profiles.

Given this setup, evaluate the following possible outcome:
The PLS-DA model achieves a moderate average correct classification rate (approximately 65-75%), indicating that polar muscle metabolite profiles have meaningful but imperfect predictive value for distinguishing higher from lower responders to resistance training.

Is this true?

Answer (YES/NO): YES